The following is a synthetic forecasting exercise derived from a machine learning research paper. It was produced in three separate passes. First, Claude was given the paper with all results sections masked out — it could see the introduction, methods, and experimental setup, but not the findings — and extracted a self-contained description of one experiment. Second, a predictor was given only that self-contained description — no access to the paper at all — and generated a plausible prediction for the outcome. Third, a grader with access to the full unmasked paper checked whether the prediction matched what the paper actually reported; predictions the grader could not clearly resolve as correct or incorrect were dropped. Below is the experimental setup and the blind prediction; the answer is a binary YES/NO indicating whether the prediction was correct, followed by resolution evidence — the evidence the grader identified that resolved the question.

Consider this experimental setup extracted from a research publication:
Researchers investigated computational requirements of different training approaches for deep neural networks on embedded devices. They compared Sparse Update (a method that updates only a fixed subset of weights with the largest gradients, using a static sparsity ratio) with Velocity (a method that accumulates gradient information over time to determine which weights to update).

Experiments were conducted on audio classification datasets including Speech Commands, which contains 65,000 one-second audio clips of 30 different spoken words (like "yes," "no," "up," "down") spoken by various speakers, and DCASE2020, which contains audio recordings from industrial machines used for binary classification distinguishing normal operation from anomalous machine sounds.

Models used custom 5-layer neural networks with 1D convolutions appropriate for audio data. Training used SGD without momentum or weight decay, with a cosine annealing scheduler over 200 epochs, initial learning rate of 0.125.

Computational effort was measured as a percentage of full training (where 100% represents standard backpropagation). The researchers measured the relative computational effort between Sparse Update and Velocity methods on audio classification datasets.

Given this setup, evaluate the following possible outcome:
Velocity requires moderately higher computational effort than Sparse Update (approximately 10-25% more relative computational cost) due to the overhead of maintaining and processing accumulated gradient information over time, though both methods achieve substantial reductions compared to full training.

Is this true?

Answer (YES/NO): NO